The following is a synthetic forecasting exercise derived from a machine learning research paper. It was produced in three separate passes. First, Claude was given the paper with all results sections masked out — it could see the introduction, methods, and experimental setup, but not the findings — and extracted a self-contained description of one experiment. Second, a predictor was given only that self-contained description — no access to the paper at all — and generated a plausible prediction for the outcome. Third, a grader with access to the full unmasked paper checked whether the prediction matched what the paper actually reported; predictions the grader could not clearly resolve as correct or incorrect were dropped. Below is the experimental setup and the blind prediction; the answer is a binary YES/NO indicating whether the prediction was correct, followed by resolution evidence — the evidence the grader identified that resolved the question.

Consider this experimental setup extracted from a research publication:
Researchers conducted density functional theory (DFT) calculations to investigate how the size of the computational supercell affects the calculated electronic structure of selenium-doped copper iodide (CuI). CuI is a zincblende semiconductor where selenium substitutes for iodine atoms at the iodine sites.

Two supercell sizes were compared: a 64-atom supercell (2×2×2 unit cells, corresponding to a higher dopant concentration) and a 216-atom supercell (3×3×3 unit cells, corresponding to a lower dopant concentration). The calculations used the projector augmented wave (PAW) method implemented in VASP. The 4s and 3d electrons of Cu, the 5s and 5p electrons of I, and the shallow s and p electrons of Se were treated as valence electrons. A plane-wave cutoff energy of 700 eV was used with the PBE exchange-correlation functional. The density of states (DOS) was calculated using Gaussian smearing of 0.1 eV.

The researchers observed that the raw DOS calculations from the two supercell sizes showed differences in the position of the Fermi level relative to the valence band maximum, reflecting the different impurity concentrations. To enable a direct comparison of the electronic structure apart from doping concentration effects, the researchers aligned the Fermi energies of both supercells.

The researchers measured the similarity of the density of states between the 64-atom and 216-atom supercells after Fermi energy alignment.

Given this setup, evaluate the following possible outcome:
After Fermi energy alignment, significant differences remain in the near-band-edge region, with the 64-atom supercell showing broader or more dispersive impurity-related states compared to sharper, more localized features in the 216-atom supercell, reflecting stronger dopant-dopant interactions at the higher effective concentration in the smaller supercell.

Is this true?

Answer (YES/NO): NO